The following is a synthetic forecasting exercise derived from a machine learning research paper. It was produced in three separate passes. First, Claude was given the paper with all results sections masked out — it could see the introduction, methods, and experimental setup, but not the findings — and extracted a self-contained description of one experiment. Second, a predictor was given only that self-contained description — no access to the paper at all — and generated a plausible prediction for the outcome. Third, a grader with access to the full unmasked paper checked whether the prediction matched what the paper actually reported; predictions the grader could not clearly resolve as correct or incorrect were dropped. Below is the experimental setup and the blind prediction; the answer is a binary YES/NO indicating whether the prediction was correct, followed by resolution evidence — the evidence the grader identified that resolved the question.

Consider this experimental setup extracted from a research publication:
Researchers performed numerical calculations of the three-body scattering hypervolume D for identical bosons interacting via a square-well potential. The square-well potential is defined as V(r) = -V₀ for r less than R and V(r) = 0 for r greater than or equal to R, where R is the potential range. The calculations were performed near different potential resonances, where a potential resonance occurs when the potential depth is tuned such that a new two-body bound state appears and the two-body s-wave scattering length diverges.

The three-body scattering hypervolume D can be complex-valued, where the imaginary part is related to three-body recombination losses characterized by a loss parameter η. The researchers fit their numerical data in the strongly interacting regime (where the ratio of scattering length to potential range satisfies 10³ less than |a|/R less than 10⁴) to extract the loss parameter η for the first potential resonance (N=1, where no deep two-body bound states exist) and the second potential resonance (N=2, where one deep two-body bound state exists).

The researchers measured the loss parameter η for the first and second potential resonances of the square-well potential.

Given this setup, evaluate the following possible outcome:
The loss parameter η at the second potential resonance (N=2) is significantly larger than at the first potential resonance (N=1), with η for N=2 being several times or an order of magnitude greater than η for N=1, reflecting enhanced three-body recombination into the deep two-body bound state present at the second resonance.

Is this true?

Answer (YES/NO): YES